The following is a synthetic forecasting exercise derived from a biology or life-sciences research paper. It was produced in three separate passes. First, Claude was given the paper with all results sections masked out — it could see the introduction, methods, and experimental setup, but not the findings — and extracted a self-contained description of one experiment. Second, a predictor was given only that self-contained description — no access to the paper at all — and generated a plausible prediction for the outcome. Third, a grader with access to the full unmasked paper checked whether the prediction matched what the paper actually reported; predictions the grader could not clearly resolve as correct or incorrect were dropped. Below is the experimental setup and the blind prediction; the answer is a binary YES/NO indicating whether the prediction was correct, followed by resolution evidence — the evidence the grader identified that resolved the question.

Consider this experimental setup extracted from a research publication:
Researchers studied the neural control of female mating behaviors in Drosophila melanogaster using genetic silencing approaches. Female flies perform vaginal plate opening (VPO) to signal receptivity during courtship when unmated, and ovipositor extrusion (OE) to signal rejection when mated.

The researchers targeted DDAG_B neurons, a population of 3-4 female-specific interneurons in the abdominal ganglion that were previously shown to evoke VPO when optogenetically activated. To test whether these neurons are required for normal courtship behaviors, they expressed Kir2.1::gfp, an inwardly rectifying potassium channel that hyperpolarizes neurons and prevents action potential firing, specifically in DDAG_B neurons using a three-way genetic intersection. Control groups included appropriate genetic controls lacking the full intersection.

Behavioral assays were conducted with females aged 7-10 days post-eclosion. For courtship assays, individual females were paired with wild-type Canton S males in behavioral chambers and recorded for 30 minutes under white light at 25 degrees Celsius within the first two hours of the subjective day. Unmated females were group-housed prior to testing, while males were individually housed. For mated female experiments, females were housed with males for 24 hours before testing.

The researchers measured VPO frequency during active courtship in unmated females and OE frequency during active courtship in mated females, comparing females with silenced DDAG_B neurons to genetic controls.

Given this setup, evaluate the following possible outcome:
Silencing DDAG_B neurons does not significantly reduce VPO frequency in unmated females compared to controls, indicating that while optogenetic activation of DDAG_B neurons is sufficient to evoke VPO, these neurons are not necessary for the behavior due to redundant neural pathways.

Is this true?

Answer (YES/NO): YES